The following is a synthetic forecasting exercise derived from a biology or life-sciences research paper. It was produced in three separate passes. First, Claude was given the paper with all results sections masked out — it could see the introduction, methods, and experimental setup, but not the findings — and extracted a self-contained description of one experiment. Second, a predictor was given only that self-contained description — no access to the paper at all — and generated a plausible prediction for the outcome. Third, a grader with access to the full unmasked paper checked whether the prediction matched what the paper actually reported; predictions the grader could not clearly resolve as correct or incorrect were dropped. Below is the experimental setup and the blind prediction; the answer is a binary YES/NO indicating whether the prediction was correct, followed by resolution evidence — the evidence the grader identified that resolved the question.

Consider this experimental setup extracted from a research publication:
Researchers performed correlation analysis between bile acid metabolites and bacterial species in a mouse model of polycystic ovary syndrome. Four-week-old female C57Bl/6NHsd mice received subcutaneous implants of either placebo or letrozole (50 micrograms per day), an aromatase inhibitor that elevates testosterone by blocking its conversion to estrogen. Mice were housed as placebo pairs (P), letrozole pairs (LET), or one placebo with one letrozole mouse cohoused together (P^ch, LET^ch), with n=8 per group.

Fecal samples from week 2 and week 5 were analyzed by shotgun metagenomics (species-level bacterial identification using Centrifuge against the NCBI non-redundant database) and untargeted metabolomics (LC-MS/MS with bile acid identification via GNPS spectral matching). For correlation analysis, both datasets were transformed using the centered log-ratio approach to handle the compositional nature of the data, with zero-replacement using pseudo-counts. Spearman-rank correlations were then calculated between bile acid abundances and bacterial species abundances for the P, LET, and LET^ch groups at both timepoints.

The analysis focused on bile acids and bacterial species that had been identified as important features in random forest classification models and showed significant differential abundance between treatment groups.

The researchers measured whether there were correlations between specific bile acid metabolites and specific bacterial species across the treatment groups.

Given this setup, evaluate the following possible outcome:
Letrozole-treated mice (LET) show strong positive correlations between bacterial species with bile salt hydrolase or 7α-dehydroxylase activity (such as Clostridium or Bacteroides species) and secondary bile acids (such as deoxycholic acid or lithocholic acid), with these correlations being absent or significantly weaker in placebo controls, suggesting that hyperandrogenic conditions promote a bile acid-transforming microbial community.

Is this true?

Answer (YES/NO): NO